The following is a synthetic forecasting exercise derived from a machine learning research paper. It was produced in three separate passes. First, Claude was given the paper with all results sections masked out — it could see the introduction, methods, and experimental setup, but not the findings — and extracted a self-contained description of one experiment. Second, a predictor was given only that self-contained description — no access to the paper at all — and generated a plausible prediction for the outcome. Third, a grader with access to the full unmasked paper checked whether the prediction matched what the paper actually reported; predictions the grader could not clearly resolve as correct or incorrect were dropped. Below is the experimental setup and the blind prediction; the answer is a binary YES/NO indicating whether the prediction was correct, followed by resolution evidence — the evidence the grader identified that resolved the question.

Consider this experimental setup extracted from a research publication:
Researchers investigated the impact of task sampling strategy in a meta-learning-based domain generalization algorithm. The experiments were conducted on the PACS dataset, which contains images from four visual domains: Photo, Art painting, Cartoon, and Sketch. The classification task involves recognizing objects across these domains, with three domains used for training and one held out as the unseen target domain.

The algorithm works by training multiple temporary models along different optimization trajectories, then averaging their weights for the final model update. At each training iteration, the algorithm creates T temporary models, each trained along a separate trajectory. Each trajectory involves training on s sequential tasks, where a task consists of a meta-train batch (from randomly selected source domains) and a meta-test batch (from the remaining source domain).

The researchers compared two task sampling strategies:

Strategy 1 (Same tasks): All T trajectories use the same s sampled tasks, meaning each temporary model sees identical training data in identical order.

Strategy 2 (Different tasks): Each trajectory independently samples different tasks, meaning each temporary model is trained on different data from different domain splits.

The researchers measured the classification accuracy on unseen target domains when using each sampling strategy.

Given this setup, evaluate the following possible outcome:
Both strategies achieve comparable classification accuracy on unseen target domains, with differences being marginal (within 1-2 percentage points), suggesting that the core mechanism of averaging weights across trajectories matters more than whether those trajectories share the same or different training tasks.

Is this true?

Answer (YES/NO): NO